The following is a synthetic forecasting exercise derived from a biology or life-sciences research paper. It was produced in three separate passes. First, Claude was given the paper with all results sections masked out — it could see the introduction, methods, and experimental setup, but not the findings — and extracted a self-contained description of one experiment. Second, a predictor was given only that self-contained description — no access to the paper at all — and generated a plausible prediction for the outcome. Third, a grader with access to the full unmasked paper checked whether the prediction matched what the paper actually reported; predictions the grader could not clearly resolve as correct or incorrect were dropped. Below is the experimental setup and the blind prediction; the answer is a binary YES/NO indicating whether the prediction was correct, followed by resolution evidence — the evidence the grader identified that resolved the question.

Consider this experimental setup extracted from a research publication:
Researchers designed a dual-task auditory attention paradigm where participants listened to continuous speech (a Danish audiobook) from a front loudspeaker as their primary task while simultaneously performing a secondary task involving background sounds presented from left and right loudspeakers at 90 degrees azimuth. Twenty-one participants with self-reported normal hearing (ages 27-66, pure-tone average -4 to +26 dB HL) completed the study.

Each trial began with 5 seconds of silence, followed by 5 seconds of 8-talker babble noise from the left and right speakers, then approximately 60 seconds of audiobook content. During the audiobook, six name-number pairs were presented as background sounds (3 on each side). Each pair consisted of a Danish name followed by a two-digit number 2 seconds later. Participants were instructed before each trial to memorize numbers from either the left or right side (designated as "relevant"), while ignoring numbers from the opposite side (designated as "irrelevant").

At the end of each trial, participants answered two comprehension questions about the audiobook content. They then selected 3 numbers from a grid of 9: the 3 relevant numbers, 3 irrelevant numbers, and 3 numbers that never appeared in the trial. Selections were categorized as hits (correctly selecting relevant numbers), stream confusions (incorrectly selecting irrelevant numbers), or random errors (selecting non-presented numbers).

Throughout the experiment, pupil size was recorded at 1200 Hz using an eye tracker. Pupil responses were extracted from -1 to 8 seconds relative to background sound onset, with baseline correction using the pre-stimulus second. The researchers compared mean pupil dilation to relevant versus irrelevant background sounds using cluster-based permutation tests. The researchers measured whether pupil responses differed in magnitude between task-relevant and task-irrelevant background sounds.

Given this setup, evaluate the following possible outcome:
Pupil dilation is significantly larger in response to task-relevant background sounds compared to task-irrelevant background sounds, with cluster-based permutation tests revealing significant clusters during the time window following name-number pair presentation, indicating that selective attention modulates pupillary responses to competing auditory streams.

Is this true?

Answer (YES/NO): YES